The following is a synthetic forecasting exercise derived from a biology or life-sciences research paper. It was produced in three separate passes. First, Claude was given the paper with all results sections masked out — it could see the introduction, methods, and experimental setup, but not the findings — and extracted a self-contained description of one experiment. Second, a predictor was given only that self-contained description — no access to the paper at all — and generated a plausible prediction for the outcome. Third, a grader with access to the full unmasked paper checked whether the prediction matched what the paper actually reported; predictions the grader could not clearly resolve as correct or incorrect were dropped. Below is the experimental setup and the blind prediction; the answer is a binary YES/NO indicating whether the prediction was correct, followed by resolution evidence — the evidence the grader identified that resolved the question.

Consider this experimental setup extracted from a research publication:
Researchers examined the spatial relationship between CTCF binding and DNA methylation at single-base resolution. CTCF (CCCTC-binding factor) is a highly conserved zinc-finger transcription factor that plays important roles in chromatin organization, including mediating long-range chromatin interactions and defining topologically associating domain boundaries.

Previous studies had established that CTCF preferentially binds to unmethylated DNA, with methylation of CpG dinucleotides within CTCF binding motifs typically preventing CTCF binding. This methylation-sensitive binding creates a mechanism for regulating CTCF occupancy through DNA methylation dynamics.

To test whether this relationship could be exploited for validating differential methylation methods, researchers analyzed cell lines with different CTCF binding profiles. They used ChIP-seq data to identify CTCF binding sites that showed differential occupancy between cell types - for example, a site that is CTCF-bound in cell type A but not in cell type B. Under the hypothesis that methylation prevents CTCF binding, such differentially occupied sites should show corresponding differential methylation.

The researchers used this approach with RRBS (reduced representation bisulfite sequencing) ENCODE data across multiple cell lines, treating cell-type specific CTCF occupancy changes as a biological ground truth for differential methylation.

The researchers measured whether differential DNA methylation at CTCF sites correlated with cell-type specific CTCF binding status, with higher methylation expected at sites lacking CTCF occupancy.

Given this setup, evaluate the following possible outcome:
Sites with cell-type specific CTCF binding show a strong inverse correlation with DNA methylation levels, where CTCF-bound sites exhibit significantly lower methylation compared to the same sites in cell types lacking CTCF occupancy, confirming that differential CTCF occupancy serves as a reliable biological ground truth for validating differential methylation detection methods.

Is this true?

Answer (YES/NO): YES